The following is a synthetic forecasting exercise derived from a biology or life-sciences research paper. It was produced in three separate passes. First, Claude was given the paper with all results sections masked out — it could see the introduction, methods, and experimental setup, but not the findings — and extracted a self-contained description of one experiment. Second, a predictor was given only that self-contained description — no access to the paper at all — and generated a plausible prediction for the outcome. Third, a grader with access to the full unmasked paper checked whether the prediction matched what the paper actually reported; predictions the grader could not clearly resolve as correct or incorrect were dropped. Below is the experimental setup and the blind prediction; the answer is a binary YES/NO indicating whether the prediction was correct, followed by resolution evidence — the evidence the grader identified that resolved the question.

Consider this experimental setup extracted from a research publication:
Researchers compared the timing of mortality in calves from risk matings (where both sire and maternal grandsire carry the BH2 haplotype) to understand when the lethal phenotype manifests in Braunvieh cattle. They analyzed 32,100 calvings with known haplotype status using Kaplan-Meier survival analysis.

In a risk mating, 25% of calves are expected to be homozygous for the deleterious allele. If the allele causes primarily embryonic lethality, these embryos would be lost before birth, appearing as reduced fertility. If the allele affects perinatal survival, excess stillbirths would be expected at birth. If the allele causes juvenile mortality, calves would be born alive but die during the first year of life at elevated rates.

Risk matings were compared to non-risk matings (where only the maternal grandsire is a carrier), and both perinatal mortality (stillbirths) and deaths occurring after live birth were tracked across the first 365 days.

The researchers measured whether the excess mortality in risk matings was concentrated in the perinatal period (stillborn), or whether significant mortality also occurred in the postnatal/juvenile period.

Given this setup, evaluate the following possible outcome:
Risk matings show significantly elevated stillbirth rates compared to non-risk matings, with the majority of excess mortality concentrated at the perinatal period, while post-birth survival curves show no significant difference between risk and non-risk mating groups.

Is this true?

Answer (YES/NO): NO